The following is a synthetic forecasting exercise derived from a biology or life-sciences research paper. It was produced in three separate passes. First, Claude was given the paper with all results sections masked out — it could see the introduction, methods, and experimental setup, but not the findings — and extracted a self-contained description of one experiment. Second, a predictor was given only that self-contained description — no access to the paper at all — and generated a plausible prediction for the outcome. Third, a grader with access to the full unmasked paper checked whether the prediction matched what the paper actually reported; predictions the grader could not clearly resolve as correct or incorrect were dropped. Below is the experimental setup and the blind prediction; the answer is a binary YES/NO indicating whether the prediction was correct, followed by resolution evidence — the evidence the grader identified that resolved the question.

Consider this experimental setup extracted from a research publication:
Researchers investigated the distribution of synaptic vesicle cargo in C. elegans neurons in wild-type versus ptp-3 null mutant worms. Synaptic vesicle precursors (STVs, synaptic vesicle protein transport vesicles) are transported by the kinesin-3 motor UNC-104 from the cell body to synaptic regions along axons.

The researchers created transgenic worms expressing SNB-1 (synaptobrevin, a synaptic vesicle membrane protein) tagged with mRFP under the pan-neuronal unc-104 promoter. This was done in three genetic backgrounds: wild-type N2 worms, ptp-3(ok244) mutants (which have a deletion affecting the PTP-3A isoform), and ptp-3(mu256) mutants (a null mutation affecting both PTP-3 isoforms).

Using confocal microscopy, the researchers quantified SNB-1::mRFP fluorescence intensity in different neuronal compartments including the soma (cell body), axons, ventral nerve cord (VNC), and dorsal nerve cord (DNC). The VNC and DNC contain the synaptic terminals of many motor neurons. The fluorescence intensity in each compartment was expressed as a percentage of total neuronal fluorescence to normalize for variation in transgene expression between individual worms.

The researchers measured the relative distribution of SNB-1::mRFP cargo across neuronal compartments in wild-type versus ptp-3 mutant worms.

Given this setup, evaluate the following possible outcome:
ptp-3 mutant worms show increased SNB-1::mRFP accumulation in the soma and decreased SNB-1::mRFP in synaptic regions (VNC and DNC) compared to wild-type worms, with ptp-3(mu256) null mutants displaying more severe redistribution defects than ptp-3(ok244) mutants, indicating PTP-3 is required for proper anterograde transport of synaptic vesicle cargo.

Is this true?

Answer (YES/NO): NO